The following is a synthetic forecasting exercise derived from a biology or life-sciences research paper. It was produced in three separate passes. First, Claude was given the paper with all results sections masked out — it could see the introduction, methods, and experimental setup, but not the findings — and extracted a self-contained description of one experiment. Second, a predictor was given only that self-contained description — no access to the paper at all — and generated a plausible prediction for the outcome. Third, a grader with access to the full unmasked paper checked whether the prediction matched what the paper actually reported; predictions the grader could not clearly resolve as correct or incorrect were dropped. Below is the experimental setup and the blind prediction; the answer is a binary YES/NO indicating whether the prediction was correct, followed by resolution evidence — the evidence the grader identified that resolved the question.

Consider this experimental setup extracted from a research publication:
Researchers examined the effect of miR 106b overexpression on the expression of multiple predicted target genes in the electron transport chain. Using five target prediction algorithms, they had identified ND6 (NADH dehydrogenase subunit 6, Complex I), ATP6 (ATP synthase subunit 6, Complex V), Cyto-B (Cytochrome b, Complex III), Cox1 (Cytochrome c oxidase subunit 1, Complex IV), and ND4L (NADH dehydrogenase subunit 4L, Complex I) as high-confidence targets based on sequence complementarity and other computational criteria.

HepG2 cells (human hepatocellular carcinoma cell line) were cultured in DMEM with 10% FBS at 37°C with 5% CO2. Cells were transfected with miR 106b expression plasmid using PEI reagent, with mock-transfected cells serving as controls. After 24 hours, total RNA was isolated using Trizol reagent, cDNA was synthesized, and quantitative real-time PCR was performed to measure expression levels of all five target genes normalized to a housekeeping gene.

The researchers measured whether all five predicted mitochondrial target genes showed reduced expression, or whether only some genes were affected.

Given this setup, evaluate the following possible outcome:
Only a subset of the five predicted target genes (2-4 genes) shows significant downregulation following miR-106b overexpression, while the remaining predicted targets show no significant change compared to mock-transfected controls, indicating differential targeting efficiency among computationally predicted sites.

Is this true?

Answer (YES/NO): NO